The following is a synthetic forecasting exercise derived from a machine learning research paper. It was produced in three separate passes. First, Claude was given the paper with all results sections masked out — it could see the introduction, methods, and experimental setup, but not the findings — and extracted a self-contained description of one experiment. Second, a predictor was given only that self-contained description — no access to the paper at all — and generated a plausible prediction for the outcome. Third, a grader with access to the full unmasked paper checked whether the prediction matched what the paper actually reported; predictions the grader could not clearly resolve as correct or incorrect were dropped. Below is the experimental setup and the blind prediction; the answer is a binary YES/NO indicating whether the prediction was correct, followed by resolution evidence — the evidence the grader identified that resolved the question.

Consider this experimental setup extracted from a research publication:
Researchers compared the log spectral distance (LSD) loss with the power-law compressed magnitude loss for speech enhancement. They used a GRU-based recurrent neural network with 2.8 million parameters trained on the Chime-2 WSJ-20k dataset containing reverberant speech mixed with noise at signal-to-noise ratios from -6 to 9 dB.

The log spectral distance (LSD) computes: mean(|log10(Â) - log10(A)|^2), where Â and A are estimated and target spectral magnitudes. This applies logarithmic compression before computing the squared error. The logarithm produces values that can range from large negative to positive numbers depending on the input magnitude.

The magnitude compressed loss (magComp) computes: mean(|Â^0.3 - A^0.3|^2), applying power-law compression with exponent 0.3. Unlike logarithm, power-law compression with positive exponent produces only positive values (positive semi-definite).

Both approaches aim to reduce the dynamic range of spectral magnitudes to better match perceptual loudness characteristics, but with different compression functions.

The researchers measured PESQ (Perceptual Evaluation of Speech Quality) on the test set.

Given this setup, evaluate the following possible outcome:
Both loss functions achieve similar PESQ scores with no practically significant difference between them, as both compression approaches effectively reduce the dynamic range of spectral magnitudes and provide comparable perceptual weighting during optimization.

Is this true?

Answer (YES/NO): NO